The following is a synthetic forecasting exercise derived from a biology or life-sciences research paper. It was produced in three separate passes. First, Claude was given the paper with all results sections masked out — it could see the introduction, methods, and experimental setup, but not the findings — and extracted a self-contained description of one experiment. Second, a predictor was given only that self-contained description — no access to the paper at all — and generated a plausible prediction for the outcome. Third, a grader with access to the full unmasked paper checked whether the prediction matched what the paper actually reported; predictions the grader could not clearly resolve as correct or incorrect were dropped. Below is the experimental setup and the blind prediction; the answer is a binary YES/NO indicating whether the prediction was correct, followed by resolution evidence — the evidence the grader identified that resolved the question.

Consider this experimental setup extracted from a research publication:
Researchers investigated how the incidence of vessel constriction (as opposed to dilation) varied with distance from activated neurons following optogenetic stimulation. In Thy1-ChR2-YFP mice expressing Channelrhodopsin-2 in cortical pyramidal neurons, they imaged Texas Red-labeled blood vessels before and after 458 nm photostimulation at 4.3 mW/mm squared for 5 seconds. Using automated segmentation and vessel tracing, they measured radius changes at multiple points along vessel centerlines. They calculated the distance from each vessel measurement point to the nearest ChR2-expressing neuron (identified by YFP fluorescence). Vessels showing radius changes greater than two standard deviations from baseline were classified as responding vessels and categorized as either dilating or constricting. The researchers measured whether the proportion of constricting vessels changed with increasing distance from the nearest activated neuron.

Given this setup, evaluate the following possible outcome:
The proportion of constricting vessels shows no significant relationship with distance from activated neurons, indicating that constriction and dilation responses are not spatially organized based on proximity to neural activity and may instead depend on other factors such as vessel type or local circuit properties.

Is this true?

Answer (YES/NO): NO